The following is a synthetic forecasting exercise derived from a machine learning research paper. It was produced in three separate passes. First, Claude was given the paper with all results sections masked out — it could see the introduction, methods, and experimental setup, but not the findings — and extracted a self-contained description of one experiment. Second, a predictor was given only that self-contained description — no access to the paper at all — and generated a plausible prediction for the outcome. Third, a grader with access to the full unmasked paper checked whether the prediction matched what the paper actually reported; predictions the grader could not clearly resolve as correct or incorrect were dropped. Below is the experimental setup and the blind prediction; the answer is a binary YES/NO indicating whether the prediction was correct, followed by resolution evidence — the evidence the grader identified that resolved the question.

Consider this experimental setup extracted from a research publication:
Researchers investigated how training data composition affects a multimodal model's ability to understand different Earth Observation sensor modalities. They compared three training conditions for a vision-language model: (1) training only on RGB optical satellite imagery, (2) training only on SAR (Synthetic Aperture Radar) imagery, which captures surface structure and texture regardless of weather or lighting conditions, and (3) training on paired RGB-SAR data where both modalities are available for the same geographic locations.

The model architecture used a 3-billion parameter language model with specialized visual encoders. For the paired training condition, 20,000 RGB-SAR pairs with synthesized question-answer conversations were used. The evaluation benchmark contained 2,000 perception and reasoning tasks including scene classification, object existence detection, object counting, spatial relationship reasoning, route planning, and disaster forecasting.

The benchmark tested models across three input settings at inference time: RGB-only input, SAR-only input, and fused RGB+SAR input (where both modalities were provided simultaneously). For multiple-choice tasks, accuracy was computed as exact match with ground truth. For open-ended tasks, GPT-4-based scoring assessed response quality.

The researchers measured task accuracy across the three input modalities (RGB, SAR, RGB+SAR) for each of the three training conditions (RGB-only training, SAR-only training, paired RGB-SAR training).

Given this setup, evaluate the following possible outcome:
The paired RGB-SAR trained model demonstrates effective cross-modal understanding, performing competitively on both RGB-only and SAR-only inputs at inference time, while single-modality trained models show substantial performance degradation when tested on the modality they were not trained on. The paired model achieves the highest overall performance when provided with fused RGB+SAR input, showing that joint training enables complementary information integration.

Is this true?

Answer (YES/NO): YES